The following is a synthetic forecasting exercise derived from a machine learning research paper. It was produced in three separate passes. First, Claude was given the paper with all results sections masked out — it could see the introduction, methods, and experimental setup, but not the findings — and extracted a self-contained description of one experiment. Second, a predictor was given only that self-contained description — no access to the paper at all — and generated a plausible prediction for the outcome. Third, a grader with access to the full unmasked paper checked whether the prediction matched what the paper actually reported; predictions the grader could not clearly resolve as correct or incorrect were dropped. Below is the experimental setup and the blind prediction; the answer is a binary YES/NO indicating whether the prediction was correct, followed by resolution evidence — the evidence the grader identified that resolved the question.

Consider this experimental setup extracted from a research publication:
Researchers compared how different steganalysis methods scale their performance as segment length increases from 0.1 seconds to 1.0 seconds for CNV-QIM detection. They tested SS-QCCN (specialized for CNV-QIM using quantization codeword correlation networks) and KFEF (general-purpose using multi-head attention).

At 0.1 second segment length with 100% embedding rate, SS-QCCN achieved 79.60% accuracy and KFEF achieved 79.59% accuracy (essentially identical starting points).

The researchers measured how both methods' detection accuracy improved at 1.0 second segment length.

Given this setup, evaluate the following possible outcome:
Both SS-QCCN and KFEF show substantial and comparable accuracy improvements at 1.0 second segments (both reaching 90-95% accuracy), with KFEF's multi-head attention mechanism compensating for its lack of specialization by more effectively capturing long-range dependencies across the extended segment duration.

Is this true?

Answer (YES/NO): NO